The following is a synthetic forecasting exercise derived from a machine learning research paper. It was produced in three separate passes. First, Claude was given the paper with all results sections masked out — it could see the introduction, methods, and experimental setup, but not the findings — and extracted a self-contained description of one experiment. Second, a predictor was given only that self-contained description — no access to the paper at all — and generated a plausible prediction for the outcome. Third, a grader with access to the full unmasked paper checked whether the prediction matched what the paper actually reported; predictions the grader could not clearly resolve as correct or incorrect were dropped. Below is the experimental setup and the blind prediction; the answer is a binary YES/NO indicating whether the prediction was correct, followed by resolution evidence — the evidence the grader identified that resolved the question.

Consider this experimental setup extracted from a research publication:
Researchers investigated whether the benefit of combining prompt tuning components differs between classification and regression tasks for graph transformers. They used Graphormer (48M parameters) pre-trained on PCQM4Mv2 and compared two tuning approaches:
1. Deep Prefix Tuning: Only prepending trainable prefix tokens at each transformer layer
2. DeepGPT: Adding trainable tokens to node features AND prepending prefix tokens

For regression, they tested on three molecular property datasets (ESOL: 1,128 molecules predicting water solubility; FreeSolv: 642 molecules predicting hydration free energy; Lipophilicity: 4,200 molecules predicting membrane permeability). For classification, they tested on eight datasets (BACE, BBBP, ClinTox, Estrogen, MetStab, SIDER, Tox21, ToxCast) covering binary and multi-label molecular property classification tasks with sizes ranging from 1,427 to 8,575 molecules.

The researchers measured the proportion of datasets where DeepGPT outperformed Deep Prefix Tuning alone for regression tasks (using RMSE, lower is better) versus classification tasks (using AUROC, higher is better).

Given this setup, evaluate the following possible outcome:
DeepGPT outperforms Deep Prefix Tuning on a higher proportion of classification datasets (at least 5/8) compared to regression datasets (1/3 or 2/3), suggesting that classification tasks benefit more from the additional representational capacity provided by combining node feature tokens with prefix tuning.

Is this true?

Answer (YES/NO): YES